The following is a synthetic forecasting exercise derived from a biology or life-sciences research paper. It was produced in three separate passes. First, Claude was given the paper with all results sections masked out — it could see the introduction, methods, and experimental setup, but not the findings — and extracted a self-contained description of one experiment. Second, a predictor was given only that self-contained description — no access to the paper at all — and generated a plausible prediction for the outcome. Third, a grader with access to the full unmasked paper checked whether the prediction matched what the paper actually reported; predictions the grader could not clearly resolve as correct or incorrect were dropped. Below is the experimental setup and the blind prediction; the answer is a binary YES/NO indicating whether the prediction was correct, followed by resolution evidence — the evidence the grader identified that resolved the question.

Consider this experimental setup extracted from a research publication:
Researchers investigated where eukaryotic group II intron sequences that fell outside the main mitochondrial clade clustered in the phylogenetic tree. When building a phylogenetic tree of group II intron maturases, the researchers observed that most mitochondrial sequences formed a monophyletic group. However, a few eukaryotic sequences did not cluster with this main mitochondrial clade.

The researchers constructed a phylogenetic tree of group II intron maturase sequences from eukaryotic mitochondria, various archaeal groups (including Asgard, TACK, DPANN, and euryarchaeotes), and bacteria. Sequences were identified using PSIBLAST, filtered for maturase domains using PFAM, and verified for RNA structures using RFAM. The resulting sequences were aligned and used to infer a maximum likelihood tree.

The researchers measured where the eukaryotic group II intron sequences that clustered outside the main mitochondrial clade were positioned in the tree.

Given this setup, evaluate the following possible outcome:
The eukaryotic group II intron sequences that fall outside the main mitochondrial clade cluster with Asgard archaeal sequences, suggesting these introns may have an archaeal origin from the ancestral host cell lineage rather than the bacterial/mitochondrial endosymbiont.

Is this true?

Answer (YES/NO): NO